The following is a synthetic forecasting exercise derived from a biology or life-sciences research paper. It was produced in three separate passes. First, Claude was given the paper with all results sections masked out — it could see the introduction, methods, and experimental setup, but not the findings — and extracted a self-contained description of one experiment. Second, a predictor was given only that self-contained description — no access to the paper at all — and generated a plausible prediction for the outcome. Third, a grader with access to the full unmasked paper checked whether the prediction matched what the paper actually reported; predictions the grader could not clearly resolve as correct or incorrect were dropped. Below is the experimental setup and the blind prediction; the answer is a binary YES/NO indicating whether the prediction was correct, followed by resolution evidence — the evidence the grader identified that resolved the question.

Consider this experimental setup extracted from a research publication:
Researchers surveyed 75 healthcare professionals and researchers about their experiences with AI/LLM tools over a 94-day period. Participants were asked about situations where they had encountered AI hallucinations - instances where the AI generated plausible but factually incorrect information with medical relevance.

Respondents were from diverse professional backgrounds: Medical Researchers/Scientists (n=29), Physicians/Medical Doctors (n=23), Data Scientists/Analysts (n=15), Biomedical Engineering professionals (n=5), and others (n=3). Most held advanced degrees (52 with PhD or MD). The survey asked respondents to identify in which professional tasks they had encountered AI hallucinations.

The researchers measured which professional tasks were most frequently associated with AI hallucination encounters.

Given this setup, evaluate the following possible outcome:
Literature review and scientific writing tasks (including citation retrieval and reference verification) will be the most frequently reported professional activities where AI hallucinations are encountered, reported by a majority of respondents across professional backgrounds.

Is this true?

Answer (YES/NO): NO